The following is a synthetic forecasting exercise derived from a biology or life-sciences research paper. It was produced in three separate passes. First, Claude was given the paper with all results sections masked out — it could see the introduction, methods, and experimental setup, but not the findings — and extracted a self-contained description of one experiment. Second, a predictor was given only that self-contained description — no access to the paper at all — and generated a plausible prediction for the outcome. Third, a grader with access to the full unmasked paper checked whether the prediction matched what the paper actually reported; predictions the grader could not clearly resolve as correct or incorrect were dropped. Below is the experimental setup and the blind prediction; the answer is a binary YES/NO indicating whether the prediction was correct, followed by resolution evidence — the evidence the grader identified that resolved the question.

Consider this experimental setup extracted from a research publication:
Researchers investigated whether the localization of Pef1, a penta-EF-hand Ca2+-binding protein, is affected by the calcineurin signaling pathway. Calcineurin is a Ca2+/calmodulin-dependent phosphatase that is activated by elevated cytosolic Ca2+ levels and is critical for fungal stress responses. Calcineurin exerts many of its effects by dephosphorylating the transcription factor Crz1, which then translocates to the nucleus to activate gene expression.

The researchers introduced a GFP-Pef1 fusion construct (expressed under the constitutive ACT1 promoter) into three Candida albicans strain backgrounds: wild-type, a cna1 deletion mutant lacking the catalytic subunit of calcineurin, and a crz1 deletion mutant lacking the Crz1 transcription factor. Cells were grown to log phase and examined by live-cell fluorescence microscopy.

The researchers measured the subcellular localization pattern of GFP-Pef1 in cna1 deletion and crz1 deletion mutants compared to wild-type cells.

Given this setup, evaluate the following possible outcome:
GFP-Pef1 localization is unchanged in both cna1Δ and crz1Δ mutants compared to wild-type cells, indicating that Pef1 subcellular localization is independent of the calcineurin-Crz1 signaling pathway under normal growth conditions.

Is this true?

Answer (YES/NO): NO